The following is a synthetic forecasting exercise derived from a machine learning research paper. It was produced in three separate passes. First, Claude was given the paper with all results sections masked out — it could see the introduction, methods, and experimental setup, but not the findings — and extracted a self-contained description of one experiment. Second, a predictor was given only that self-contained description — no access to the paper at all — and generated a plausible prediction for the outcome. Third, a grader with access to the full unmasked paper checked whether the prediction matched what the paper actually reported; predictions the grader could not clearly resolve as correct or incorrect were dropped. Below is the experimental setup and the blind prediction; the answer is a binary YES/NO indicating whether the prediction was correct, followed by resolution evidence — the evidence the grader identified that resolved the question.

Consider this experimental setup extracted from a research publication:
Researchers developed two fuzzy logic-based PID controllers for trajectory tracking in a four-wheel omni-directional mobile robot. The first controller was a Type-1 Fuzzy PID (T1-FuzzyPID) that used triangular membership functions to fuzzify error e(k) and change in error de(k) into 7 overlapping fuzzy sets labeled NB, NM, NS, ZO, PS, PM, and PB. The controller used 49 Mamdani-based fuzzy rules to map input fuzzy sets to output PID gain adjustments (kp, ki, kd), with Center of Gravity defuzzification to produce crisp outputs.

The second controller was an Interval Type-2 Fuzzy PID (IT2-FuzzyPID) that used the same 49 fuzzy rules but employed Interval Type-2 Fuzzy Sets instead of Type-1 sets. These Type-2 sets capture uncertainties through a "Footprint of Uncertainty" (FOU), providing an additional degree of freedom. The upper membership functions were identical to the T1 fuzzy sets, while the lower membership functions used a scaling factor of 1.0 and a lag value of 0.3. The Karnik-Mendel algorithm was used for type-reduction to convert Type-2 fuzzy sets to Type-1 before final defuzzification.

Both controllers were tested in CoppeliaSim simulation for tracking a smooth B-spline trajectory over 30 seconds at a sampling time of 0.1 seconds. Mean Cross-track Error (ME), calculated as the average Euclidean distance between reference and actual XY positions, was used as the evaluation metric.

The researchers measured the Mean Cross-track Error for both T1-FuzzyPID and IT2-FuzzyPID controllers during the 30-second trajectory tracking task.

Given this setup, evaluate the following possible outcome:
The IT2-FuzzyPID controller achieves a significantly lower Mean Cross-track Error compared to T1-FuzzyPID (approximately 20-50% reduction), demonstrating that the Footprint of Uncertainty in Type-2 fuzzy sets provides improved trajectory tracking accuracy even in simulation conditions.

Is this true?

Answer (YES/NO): NO